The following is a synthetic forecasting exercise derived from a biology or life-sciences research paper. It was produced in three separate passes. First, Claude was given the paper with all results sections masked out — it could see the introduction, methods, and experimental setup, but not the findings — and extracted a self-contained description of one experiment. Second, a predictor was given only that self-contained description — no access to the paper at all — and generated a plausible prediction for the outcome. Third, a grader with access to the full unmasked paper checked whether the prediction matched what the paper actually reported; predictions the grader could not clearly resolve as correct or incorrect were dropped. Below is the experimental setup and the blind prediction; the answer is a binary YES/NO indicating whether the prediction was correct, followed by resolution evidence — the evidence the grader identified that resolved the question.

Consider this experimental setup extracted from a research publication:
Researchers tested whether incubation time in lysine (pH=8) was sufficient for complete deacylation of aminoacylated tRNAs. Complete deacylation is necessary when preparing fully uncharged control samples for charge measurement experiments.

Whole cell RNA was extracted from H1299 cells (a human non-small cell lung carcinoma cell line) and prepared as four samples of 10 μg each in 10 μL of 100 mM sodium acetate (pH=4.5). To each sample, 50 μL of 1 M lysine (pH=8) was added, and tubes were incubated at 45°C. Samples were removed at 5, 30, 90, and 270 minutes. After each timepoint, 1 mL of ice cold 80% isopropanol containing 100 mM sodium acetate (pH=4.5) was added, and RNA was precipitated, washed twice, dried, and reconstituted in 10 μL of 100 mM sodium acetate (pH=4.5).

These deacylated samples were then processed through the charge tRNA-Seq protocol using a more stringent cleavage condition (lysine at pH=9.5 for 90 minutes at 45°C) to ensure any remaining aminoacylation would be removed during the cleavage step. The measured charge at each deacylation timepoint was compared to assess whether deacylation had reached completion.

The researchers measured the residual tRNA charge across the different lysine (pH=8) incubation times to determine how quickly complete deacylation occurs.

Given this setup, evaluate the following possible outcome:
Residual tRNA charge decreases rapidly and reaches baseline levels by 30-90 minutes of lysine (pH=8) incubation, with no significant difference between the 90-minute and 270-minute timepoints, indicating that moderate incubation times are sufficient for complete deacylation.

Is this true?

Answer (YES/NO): NO